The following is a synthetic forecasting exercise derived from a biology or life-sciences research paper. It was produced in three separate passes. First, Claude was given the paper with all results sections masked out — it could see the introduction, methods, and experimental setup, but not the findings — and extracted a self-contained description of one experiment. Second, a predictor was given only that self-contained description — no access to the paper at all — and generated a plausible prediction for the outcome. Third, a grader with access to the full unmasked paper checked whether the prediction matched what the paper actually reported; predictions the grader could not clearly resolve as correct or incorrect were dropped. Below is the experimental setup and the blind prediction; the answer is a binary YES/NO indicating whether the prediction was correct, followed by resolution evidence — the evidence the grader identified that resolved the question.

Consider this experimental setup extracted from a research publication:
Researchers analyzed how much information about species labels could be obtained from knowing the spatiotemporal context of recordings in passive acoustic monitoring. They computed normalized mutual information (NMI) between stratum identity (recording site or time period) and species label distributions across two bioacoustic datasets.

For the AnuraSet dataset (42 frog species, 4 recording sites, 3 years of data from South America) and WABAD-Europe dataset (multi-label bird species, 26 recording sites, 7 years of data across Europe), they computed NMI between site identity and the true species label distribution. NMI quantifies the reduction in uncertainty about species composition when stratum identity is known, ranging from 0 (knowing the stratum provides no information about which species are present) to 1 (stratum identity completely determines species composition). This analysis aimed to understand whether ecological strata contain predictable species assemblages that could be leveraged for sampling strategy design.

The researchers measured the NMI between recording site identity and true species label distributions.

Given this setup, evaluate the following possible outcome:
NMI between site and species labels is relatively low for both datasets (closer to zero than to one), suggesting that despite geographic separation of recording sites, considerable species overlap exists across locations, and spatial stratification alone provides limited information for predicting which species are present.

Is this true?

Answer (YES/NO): NO